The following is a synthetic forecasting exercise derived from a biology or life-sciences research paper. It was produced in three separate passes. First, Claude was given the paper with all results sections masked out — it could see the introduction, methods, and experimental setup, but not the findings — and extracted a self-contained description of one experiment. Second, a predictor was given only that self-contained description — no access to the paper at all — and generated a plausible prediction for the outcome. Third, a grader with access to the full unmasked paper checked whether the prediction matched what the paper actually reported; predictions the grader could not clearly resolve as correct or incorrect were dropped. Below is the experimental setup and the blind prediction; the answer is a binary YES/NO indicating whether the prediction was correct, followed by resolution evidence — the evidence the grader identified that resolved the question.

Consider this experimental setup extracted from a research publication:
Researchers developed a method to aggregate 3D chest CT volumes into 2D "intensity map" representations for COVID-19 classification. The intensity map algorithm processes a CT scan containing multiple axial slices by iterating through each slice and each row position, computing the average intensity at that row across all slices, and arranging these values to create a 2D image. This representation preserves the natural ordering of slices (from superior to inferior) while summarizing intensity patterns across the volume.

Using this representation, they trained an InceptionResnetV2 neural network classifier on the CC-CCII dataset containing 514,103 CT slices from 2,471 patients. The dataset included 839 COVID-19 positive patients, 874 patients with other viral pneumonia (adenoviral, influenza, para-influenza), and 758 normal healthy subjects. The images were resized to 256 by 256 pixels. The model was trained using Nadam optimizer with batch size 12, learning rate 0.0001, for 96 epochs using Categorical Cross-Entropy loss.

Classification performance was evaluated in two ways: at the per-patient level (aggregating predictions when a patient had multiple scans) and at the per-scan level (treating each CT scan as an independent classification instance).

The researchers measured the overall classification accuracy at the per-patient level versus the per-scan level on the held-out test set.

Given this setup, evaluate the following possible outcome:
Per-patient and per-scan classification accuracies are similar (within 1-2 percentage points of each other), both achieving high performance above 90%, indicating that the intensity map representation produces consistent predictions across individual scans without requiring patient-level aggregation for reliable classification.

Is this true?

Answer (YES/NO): YES